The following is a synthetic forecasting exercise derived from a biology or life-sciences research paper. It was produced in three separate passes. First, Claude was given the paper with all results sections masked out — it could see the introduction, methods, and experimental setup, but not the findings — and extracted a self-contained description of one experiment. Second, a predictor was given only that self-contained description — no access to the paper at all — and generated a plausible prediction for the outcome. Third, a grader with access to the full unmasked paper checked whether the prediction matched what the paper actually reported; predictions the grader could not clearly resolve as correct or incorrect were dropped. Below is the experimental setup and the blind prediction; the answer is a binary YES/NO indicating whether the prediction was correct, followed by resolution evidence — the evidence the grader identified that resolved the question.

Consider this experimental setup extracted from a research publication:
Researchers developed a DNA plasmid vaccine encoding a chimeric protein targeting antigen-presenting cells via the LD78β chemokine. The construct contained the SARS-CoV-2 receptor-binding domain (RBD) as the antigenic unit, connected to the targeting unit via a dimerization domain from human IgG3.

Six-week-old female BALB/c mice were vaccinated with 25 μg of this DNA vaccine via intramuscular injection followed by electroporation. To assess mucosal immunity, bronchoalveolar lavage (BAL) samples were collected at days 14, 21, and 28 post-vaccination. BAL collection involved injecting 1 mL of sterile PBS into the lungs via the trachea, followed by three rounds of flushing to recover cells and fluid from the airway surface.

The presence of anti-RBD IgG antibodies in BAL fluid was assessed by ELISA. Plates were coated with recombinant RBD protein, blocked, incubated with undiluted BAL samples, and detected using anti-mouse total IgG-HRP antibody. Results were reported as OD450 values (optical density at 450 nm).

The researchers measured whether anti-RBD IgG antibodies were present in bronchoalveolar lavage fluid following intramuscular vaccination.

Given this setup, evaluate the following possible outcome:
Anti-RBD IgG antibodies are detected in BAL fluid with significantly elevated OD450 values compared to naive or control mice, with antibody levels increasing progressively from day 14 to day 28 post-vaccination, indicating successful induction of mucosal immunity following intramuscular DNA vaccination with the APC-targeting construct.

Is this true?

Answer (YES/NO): YES